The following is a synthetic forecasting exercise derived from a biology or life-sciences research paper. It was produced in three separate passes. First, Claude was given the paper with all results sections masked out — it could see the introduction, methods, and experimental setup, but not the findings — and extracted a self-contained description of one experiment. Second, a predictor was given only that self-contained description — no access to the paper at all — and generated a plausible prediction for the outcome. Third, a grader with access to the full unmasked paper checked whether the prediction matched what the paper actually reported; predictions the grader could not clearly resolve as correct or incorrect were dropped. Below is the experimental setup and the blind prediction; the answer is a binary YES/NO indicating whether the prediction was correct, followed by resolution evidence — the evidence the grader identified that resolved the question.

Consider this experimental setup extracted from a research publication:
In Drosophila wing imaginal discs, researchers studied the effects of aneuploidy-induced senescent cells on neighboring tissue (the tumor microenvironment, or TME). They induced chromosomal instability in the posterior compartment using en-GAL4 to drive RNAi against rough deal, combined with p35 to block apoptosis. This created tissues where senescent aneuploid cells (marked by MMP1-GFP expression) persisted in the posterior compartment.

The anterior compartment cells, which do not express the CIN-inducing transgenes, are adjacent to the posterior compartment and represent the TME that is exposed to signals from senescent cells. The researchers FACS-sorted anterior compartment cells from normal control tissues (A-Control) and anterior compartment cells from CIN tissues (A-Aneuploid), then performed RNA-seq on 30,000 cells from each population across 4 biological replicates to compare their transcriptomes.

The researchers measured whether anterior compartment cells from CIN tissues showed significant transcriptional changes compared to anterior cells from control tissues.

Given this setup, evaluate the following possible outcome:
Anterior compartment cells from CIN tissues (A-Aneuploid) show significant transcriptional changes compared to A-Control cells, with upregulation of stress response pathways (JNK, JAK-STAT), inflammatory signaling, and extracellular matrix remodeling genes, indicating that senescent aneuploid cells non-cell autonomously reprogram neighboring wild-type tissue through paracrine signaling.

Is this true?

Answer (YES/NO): NO